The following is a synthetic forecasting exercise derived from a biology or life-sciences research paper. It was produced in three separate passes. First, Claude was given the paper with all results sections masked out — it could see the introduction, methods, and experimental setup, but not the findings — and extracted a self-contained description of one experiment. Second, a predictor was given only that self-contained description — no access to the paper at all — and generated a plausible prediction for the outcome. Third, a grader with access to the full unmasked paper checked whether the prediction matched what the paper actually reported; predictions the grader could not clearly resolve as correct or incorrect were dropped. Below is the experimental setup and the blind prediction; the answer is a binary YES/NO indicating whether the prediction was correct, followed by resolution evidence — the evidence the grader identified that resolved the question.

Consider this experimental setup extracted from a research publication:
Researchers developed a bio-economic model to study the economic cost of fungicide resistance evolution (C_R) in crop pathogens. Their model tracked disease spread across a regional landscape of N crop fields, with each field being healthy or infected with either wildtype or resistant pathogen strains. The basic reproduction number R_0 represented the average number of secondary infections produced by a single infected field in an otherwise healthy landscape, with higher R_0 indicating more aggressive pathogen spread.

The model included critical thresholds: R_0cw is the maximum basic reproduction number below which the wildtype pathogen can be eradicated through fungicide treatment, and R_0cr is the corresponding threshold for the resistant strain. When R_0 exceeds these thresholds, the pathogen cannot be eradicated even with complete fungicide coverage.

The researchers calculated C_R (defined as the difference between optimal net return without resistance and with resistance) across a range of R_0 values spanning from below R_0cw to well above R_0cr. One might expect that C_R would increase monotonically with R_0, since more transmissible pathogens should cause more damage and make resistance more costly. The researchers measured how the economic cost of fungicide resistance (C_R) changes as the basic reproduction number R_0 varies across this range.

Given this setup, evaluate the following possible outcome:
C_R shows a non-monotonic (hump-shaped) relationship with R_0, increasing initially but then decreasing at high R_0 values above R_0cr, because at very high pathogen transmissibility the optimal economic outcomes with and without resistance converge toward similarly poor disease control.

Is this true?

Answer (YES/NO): NO